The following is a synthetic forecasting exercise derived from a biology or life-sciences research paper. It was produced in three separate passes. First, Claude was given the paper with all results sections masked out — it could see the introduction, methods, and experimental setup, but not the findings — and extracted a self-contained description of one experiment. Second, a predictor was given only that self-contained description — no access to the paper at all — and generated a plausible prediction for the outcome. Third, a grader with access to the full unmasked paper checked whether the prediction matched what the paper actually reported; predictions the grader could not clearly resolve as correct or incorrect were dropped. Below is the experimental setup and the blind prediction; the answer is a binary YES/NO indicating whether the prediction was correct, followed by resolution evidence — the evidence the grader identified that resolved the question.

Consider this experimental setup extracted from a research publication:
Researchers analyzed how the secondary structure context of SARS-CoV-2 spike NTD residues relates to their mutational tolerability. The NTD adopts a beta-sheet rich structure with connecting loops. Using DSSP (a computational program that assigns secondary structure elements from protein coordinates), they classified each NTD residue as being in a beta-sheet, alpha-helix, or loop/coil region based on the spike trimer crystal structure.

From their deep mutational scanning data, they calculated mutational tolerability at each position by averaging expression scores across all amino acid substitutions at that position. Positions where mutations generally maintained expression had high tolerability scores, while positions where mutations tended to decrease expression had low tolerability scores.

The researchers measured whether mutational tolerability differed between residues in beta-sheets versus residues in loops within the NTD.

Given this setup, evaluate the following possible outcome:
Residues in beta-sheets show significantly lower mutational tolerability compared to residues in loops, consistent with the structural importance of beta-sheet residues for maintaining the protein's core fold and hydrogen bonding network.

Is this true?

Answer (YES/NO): NO